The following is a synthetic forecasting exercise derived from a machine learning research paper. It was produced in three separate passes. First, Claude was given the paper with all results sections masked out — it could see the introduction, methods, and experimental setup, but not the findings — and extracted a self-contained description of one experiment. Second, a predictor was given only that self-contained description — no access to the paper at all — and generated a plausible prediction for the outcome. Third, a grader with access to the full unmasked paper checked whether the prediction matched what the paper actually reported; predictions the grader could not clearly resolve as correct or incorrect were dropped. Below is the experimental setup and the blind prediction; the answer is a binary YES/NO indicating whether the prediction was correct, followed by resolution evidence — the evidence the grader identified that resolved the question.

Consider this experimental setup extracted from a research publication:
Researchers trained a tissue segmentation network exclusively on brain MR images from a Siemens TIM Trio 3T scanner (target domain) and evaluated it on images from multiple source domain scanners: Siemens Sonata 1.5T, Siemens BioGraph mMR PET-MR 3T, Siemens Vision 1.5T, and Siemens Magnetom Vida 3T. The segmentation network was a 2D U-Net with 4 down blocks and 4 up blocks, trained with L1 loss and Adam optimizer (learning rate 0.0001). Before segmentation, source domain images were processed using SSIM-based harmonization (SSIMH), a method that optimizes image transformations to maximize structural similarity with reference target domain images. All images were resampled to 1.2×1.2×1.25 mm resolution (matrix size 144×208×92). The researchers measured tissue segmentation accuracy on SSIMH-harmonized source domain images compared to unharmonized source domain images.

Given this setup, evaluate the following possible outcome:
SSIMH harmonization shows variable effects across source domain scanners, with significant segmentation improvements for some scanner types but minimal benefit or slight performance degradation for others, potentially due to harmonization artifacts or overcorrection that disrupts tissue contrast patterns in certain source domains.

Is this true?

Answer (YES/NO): YES